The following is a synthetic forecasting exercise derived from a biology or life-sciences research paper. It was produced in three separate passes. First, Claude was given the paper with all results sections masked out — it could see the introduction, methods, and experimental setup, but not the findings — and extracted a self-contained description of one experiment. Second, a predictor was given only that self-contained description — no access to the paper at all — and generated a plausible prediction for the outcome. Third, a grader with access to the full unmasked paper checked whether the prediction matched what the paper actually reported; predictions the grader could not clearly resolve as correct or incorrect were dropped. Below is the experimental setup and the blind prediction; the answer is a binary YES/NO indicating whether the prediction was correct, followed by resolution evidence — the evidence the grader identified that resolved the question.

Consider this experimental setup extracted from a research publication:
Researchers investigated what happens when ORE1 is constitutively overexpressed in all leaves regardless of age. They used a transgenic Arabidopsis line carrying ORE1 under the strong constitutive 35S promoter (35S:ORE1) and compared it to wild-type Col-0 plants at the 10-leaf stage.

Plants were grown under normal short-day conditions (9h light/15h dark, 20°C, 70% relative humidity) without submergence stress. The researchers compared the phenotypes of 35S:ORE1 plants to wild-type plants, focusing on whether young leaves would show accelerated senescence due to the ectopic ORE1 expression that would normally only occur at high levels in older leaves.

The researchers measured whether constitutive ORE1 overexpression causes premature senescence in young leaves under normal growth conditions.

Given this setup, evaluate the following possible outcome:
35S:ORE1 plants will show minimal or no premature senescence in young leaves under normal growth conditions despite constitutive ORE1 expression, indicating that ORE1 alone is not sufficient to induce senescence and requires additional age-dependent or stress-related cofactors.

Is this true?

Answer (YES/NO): YES